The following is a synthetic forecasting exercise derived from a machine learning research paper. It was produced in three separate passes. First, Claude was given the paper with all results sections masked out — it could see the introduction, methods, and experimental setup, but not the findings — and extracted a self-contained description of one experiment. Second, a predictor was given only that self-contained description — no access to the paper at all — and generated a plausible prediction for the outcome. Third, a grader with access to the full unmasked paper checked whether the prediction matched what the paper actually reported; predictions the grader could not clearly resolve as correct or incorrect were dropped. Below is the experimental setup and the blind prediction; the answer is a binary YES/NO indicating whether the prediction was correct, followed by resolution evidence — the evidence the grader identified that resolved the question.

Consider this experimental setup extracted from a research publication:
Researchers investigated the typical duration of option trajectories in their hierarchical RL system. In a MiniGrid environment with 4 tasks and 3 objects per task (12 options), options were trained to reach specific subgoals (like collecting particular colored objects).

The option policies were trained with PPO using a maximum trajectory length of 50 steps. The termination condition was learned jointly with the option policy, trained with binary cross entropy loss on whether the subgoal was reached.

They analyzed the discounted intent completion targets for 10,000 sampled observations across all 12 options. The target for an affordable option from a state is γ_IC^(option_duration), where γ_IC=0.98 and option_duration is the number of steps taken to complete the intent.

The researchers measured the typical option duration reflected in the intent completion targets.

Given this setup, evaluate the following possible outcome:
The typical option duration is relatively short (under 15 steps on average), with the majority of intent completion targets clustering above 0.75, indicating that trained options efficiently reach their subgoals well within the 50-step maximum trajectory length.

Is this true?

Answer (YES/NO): YES